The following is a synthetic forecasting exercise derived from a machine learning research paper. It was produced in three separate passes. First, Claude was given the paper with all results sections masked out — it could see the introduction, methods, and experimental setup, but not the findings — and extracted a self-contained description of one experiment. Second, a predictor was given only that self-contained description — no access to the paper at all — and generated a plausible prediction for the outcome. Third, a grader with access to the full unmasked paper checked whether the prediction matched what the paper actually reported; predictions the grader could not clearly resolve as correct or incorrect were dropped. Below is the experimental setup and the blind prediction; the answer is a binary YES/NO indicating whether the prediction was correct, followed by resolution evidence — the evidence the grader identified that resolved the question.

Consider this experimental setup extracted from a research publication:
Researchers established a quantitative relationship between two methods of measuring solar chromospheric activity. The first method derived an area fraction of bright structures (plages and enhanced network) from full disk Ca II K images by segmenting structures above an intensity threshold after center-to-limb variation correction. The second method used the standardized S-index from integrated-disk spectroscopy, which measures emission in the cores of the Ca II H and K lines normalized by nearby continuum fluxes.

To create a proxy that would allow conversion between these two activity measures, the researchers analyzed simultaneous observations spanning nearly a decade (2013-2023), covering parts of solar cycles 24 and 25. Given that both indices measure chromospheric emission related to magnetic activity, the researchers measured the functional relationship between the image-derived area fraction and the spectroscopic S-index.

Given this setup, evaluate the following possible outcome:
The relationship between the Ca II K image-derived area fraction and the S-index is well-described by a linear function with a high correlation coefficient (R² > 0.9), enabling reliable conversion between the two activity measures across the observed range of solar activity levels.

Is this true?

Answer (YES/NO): NO